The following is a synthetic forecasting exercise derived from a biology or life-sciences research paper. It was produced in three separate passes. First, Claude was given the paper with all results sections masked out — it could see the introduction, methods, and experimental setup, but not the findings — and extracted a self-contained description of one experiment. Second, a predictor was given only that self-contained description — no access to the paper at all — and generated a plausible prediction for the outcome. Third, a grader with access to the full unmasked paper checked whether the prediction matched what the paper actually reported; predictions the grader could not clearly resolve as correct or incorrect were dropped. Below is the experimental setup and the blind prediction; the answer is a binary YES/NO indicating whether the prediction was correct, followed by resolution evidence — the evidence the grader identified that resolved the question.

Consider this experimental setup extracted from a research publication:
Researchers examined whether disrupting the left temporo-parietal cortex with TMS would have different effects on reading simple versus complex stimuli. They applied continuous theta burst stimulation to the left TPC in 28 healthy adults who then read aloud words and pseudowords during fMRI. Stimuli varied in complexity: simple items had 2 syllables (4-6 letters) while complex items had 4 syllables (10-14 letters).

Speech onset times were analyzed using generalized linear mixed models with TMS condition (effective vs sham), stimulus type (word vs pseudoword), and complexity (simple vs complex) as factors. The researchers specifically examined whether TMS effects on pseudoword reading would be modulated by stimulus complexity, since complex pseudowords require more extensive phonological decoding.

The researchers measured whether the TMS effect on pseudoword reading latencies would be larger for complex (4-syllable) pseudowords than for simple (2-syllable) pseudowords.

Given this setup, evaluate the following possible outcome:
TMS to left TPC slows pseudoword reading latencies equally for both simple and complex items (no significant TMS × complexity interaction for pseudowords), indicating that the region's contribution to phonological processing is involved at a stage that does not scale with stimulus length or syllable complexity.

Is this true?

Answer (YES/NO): YES